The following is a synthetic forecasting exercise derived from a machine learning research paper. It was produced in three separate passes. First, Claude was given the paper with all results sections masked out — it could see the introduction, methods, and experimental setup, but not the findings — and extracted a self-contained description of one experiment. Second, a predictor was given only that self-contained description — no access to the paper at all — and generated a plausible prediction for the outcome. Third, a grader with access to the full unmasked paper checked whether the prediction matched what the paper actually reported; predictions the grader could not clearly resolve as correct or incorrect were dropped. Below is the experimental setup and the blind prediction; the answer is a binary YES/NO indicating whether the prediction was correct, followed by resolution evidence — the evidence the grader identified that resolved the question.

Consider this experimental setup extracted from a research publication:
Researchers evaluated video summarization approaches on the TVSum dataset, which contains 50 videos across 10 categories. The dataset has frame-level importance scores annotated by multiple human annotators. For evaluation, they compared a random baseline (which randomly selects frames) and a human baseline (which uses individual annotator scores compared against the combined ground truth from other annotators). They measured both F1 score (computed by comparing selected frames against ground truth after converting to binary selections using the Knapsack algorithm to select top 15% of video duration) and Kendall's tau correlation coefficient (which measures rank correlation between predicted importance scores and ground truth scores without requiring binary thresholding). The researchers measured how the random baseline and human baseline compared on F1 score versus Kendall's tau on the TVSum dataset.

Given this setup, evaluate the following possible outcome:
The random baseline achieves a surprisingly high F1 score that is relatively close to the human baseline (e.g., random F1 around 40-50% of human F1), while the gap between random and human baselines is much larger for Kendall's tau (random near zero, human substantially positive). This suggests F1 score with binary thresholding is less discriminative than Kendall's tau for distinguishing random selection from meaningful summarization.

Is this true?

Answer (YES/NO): NO